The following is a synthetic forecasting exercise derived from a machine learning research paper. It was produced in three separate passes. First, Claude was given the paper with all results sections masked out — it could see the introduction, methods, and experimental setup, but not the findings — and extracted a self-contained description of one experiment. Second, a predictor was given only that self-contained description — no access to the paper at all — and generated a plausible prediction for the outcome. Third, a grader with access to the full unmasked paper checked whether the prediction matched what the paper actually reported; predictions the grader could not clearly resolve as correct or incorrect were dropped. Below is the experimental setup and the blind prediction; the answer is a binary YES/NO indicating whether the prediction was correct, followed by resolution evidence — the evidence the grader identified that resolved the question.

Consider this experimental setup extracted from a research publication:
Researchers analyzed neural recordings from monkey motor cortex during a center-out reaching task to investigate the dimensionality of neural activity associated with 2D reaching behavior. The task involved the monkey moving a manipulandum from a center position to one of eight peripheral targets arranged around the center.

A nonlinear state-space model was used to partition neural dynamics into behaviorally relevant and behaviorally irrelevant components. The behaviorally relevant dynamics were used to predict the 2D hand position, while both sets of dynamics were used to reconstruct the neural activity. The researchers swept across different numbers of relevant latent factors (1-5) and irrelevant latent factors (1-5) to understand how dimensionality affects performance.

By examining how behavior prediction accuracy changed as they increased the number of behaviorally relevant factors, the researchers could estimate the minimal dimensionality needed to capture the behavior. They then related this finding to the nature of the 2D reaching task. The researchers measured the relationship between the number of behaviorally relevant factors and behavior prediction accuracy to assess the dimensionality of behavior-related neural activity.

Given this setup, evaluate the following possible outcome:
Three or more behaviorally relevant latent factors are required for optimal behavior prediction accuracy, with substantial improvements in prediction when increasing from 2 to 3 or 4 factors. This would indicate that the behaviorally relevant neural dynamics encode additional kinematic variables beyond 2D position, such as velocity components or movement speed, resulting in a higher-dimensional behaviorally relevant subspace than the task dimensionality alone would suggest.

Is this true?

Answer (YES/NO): NO